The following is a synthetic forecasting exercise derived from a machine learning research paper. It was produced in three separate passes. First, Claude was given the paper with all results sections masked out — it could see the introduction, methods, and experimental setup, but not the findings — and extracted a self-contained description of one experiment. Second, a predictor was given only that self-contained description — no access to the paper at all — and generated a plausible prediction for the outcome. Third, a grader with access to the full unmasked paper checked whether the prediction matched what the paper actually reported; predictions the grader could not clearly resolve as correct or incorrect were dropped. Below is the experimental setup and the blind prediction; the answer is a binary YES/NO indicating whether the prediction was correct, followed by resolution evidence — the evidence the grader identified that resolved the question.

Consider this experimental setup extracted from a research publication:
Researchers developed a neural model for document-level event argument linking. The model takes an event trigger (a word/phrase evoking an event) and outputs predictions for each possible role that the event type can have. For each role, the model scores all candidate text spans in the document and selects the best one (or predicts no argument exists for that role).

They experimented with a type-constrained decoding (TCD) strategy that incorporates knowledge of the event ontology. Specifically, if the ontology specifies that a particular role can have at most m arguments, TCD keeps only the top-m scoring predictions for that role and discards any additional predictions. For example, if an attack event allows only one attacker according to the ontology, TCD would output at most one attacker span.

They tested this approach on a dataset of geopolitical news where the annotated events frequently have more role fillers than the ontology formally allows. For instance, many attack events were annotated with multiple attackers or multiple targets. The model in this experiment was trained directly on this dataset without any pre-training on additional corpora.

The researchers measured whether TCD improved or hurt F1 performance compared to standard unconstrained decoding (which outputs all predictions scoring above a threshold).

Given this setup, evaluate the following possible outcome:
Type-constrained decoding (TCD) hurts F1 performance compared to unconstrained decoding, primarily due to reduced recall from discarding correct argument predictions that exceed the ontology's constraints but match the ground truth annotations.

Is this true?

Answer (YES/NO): YES